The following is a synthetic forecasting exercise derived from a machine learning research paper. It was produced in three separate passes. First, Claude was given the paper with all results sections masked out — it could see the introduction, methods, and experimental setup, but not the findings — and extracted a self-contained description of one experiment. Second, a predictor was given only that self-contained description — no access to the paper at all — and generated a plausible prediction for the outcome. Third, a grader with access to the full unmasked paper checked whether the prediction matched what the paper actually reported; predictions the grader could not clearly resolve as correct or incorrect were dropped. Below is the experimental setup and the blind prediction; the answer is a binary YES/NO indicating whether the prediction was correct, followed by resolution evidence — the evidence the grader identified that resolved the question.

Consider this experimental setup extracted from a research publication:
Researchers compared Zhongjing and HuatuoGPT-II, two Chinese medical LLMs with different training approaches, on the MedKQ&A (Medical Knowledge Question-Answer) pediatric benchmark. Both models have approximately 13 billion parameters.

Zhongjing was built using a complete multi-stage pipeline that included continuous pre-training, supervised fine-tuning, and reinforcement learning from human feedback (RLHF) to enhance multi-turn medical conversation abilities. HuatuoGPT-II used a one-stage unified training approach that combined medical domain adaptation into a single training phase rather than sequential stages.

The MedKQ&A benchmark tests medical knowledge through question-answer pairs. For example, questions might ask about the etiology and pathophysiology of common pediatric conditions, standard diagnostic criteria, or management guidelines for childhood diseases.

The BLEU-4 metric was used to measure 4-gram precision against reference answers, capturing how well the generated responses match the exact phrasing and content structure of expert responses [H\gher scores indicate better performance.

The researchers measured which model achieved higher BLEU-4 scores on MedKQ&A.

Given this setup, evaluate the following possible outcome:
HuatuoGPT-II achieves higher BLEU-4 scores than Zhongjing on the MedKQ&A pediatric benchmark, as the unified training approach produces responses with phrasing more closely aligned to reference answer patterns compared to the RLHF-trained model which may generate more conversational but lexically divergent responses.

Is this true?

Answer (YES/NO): YES